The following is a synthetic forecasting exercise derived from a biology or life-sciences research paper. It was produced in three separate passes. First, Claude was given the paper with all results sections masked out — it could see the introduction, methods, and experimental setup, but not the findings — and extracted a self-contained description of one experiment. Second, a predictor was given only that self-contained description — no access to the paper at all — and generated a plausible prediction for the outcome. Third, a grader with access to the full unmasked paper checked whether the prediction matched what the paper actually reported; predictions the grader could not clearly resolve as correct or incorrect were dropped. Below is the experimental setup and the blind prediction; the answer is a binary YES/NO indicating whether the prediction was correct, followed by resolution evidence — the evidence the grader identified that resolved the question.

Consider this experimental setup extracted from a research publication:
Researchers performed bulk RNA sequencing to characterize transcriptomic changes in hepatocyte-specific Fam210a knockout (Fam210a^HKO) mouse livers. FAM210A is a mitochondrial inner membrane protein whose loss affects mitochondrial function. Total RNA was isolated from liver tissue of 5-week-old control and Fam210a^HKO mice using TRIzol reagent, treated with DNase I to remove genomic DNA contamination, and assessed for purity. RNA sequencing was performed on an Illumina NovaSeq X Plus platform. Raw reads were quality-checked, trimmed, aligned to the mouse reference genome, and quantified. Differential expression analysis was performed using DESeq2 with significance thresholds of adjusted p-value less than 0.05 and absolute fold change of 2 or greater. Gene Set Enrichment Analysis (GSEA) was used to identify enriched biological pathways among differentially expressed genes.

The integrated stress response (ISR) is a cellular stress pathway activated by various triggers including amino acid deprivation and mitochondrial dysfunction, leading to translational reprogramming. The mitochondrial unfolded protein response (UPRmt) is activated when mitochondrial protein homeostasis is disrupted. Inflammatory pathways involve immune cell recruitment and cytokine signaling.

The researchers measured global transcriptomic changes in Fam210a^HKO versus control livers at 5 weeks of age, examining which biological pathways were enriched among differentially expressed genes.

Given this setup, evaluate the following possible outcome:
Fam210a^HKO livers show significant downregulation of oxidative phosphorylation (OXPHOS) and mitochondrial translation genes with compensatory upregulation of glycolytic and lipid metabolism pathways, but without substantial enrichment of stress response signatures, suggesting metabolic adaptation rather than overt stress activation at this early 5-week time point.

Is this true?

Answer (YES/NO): NO